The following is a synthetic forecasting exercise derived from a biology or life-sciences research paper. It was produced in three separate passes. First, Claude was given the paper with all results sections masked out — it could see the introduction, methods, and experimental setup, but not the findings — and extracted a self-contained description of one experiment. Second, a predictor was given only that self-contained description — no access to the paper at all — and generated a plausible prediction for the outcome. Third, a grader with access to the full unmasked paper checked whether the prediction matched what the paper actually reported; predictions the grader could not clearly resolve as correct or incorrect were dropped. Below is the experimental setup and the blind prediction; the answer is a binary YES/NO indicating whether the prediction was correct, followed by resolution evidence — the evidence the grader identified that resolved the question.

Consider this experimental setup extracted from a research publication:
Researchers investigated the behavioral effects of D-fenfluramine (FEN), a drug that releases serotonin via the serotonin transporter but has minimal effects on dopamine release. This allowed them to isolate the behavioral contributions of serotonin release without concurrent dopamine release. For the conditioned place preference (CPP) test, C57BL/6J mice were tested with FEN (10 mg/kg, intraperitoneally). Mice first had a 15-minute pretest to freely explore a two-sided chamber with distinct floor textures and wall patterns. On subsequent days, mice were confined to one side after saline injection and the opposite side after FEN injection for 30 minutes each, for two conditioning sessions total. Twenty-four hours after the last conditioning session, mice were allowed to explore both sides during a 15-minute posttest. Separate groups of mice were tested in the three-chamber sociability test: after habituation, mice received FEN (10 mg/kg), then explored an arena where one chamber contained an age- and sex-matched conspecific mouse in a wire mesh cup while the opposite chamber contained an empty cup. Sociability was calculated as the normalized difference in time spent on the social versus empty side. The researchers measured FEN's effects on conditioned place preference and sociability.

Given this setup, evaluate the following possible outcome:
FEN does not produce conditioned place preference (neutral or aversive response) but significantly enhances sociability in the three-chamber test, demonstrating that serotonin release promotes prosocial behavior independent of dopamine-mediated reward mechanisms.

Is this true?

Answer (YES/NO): YES